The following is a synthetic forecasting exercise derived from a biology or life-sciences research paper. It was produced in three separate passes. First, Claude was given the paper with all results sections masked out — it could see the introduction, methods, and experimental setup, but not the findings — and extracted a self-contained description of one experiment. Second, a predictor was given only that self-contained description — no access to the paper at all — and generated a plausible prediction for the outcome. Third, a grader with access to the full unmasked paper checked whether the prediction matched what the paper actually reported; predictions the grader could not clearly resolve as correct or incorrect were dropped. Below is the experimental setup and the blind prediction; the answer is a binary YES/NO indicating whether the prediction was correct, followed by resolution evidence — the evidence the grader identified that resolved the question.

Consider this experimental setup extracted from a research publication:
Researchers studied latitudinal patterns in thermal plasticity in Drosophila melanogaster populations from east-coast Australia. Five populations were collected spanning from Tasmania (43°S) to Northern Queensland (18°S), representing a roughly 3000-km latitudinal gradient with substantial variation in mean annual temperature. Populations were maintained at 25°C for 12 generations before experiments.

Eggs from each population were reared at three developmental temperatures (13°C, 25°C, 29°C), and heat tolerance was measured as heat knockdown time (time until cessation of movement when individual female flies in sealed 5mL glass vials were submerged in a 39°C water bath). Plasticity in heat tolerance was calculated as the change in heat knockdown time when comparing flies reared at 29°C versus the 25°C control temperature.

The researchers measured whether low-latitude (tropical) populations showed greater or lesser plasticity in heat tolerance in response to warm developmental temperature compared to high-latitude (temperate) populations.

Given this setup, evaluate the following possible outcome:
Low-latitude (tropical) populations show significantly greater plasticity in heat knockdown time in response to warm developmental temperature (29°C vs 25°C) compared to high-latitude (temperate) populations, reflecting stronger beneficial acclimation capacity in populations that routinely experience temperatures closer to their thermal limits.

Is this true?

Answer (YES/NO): NO